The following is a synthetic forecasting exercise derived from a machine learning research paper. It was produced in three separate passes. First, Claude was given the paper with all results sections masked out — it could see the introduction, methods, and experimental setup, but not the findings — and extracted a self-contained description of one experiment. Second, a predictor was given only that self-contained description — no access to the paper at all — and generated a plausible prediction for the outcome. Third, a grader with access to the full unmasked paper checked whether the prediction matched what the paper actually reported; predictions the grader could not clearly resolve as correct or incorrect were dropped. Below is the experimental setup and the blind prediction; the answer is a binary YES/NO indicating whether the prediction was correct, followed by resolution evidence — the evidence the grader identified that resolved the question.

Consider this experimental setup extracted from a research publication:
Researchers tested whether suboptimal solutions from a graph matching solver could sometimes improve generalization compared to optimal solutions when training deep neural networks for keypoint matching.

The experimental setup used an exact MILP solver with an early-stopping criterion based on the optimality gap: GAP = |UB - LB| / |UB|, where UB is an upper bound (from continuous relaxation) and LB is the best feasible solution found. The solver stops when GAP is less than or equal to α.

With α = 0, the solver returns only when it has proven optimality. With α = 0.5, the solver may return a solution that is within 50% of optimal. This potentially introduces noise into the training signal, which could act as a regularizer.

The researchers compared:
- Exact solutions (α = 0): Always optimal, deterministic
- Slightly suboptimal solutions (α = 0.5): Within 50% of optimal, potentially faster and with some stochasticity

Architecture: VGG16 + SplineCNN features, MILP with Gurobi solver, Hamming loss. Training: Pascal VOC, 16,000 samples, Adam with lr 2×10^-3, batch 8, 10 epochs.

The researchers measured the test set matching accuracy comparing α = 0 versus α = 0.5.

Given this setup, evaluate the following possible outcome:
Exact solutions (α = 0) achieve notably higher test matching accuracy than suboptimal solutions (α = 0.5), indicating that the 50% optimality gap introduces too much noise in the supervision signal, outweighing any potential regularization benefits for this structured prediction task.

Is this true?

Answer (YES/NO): NO